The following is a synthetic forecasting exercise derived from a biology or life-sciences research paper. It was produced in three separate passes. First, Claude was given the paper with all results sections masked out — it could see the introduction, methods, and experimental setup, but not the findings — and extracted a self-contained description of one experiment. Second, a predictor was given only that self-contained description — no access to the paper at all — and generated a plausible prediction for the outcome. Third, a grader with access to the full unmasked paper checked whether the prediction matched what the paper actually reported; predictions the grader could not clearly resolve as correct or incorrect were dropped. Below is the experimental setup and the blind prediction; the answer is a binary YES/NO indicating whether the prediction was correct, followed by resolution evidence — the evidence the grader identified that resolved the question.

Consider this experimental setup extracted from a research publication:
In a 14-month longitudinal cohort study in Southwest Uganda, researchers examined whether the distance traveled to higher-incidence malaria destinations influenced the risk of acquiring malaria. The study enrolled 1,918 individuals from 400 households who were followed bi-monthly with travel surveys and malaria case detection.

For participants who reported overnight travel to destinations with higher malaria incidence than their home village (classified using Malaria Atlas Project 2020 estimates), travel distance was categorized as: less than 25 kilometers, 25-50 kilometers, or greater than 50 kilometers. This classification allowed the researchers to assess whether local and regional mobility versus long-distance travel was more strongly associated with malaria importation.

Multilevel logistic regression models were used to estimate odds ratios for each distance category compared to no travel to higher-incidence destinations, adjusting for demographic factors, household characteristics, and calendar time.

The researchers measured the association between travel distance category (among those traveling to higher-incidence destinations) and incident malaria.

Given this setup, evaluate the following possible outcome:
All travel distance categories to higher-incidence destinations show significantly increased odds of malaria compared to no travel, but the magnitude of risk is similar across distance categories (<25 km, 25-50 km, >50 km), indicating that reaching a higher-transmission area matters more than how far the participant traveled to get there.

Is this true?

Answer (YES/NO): NO